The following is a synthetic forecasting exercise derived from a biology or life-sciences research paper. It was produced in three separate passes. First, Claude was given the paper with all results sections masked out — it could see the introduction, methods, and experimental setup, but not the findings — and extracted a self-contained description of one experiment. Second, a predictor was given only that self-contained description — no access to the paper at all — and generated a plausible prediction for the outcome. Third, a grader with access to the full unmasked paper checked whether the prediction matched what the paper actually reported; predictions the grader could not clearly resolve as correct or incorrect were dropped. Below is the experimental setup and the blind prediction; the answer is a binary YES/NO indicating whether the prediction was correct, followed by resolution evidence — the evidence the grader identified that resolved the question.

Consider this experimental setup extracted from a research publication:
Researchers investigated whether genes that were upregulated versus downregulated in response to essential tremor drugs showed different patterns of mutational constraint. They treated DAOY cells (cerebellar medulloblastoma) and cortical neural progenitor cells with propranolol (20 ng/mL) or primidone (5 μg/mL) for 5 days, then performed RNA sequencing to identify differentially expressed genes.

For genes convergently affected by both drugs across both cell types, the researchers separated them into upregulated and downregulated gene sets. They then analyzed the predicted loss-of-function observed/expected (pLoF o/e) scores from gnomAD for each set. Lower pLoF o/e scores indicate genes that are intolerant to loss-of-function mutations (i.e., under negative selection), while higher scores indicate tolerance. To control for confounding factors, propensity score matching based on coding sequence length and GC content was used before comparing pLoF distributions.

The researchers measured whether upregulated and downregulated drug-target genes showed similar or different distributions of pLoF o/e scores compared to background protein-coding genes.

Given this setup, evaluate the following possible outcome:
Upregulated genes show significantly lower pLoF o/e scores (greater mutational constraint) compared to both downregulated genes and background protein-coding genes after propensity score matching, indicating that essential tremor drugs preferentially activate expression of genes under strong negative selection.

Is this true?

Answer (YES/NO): YES